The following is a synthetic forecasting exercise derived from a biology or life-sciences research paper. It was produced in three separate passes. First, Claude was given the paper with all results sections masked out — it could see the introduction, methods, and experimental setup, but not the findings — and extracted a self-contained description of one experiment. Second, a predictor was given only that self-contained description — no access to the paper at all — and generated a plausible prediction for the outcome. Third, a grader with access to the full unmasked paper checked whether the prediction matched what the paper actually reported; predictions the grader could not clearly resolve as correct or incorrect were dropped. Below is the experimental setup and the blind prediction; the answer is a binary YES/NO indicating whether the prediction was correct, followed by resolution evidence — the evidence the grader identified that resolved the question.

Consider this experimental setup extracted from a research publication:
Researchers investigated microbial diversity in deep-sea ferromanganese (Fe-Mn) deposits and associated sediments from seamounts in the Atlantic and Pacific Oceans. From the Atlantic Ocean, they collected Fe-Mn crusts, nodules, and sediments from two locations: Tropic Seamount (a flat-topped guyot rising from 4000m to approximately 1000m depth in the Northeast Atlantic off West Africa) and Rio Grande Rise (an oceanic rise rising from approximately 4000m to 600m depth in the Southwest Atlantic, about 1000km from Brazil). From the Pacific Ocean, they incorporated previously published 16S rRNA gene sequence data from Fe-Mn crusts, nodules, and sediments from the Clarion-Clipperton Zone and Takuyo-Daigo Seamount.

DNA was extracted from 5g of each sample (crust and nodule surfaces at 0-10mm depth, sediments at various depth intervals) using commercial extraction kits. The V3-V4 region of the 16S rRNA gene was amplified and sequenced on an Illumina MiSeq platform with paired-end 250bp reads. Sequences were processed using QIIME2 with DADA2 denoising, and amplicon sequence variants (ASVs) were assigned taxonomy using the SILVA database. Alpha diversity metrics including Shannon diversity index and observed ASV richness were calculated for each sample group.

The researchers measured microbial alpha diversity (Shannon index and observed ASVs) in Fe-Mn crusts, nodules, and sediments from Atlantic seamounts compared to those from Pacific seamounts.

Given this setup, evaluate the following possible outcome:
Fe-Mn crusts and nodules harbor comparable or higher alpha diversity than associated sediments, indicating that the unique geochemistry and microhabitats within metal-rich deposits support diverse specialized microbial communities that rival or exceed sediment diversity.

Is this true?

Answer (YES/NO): NO